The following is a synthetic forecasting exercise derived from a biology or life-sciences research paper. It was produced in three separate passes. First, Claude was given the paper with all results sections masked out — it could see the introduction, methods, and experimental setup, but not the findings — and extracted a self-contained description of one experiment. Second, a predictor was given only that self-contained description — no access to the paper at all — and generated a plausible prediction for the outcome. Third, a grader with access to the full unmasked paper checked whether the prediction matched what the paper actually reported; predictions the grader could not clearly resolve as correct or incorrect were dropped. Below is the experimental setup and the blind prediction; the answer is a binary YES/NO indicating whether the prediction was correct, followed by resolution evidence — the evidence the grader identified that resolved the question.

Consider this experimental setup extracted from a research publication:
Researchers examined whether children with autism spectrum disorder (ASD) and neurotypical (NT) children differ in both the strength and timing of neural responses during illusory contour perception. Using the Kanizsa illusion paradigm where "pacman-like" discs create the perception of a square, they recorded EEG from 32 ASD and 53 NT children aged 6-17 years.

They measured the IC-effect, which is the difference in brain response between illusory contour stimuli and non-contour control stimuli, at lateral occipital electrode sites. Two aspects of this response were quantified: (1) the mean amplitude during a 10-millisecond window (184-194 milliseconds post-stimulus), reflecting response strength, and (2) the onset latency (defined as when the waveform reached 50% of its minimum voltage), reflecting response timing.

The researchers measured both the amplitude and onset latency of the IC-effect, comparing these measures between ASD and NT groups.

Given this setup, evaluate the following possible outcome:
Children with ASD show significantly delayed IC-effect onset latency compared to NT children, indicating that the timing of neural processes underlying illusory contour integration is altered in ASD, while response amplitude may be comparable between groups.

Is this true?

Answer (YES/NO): YES